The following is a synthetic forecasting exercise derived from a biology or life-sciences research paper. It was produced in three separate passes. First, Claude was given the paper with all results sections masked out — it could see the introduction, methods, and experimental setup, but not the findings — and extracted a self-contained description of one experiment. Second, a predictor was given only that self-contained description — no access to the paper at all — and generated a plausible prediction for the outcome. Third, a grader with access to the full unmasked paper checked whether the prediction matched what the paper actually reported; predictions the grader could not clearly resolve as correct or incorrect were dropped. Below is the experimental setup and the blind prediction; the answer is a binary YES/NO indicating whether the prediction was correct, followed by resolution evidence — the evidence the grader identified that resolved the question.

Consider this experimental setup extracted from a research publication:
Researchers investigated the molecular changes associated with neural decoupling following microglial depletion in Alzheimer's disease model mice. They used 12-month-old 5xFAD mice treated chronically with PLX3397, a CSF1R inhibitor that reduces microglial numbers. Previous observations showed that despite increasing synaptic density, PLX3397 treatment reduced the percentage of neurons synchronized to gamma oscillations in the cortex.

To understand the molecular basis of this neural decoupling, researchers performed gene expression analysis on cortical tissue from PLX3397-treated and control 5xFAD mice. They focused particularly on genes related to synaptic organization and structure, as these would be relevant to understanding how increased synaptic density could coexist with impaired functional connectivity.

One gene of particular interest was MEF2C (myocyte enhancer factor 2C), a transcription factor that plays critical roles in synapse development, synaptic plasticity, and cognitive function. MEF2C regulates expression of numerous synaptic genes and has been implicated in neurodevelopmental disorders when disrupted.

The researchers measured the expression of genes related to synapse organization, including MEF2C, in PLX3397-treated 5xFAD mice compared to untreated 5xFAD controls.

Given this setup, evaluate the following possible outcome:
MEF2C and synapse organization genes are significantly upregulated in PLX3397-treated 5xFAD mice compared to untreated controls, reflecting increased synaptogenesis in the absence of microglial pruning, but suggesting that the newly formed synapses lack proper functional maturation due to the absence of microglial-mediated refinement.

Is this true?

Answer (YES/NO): NO